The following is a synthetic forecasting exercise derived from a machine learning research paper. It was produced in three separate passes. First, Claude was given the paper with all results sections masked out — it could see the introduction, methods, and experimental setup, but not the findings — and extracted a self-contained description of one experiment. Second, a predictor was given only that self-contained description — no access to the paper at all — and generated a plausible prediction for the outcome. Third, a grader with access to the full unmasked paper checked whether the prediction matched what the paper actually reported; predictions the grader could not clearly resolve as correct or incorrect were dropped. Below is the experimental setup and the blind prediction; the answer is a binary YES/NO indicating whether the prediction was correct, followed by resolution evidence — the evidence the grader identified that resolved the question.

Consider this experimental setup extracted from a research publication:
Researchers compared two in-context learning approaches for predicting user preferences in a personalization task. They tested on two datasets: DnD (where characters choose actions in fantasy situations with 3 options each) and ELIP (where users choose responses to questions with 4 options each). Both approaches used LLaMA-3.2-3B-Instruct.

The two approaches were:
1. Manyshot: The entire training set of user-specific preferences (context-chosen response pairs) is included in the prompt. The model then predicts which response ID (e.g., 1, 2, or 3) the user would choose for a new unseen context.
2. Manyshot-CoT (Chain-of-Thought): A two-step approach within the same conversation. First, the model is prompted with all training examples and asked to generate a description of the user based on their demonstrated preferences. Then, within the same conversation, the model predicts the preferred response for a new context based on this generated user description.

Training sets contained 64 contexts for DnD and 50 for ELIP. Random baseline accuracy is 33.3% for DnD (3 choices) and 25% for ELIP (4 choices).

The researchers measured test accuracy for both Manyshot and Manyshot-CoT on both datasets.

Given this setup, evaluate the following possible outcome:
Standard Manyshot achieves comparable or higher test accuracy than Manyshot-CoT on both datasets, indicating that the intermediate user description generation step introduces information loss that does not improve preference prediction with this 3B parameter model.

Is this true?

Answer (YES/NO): NO